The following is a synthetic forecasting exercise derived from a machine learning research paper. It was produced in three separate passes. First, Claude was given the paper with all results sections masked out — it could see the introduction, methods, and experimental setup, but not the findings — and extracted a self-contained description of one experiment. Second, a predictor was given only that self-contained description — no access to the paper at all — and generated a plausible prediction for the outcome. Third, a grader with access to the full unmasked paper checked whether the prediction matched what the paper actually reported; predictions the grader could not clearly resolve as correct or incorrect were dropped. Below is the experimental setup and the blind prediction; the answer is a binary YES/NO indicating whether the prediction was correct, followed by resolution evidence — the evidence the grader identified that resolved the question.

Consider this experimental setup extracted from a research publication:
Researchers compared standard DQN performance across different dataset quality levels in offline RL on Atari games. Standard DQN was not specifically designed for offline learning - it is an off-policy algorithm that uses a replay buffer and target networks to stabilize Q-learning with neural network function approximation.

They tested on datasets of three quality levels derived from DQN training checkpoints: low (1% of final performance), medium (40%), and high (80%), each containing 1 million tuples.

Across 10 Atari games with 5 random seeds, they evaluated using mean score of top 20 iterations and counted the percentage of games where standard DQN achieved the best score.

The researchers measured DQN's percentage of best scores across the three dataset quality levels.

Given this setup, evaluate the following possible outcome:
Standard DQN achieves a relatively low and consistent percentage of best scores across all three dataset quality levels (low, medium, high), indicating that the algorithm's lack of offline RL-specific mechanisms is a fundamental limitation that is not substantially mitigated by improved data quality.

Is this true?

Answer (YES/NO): NO